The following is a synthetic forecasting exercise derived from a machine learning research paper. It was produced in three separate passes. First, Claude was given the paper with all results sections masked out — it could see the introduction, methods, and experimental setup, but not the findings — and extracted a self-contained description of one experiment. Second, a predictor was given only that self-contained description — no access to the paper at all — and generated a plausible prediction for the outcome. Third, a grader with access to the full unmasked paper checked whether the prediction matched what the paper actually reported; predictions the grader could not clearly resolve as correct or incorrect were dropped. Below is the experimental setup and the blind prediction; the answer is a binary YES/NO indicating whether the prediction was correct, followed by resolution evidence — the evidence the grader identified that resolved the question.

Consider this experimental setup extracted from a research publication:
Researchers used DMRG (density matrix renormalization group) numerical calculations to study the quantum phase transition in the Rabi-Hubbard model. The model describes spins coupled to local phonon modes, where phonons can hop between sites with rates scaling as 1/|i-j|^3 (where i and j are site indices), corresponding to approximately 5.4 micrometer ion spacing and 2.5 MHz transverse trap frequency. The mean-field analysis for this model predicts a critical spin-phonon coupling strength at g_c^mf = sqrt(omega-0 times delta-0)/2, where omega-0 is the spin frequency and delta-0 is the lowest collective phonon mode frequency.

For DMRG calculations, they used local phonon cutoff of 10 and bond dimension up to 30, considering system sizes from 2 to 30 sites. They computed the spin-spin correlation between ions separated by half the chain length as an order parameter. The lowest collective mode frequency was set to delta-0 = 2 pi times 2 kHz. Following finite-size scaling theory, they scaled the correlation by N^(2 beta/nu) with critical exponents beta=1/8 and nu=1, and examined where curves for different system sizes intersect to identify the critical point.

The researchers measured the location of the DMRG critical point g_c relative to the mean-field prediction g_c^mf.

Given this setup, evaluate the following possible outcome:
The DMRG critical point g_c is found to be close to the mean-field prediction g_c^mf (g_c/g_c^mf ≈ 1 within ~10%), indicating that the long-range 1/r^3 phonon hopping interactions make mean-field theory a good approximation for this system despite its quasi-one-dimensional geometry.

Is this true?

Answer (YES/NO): YES